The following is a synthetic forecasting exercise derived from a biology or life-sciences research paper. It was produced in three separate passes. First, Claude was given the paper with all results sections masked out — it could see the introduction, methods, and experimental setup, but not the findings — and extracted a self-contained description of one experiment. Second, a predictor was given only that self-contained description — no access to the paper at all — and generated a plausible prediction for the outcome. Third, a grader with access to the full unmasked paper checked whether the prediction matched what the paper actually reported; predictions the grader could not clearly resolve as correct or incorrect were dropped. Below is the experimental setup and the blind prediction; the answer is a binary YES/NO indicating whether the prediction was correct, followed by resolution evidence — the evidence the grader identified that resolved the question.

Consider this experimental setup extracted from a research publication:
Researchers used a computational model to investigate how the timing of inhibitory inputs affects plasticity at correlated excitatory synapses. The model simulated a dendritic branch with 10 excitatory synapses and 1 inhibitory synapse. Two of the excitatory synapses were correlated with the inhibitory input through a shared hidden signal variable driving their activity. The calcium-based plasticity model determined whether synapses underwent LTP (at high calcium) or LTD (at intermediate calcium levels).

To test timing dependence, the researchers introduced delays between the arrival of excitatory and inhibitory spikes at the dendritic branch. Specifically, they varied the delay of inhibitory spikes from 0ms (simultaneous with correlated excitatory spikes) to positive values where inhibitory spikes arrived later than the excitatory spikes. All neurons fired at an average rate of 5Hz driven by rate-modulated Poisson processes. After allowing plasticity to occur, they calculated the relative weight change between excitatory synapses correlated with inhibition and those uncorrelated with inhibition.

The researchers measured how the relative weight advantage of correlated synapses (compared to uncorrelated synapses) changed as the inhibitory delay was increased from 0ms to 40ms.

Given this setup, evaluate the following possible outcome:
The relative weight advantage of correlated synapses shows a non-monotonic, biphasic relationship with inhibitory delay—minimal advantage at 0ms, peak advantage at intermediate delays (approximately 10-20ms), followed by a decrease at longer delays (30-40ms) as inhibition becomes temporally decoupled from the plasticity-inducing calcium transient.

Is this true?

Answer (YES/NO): NO